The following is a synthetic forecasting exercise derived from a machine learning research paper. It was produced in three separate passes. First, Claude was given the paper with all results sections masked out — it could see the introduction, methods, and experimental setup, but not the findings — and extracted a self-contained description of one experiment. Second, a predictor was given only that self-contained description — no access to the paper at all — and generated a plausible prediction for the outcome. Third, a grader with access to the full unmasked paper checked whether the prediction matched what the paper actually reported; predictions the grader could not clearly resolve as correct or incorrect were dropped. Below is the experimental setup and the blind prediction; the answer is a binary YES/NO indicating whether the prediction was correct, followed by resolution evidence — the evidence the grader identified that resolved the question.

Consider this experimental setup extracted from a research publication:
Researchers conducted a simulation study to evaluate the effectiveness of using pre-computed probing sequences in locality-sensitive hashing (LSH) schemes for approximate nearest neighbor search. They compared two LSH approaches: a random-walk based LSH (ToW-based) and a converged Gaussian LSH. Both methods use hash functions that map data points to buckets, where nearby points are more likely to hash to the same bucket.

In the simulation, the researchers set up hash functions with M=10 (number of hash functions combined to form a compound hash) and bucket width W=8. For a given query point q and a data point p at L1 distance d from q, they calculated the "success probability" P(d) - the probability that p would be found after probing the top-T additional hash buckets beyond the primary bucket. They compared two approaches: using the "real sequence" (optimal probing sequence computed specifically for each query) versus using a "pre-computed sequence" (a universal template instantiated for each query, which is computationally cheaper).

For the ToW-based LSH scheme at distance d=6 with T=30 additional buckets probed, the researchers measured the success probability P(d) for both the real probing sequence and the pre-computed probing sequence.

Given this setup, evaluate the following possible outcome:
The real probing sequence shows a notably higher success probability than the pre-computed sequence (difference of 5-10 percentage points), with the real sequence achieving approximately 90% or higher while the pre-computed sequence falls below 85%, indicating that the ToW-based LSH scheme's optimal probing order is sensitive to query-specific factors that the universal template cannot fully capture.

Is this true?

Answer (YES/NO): NO